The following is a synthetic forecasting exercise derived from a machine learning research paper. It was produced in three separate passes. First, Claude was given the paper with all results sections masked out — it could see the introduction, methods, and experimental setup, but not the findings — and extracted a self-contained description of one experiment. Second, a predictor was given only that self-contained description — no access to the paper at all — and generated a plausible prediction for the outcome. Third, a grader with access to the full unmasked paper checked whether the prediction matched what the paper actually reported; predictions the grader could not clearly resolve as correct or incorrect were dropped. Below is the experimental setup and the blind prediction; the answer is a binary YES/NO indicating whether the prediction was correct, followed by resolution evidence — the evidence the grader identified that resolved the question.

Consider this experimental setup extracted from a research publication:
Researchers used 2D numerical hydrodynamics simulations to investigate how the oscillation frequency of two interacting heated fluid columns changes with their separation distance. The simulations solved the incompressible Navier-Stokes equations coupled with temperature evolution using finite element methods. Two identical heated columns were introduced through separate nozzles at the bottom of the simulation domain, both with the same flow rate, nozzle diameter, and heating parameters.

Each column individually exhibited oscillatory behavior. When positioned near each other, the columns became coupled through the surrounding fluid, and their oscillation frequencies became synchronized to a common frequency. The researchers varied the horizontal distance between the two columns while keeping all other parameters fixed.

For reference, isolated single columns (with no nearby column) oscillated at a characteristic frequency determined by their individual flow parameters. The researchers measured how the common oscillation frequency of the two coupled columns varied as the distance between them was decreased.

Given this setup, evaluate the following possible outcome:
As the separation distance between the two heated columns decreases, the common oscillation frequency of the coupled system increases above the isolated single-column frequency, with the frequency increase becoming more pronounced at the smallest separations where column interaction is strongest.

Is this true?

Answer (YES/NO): YES